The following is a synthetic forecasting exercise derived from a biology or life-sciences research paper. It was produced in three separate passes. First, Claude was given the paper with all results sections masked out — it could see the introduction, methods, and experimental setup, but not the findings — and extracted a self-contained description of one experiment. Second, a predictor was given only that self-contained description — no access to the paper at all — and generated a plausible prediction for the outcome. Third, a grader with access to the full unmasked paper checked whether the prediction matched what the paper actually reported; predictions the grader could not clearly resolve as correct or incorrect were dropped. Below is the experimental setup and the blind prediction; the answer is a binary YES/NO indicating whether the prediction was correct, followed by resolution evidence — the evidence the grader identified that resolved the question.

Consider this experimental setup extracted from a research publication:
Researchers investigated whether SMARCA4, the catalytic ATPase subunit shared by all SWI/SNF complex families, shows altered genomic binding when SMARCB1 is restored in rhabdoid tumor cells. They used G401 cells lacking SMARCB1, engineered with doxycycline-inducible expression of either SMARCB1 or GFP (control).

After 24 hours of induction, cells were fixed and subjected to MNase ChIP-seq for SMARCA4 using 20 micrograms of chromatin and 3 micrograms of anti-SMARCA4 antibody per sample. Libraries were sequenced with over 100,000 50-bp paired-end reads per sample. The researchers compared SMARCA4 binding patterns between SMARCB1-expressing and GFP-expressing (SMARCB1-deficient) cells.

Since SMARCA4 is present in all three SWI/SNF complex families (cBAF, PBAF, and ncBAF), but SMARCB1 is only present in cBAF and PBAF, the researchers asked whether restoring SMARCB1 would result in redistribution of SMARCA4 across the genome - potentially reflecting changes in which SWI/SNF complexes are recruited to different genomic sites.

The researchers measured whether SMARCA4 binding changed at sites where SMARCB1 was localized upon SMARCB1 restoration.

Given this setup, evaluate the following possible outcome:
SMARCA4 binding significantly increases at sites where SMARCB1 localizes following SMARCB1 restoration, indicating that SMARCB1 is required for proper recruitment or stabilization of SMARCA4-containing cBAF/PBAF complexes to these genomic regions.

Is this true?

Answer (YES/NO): YES